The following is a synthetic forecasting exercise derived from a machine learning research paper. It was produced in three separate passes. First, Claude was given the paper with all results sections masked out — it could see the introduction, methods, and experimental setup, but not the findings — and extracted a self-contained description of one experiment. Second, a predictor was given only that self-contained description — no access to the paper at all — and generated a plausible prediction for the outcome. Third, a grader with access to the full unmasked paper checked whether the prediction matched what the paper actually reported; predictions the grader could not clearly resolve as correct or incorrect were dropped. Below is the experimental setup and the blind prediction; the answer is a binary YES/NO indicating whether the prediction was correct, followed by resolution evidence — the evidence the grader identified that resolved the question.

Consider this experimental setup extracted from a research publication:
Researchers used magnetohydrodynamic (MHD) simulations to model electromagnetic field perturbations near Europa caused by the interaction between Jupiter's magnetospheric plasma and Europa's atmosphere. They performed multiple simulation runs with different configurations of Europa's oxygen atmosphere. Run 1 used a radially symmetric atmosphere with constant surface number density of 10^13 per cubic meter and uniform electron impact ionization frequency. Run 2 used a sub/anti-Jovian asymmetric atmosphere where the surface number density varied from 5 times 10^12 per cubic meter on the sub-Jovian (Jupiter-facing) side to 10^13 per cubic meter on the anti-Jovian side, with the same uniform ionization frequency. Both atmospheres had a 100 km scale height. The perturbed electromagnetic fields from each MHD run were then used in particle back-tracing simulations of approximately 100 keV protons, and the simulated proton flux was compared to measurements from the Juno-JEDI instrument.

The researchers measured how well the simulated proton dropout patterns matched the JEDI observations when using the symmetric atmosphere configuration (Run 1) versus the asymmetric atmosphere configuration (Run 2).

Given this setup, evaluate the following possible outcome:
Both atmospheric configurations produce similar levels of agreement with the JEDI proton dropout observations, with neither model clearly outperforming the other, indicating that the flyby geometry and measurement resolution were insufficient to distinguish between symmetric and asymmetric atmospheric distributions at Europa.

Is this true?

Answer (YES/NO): NO